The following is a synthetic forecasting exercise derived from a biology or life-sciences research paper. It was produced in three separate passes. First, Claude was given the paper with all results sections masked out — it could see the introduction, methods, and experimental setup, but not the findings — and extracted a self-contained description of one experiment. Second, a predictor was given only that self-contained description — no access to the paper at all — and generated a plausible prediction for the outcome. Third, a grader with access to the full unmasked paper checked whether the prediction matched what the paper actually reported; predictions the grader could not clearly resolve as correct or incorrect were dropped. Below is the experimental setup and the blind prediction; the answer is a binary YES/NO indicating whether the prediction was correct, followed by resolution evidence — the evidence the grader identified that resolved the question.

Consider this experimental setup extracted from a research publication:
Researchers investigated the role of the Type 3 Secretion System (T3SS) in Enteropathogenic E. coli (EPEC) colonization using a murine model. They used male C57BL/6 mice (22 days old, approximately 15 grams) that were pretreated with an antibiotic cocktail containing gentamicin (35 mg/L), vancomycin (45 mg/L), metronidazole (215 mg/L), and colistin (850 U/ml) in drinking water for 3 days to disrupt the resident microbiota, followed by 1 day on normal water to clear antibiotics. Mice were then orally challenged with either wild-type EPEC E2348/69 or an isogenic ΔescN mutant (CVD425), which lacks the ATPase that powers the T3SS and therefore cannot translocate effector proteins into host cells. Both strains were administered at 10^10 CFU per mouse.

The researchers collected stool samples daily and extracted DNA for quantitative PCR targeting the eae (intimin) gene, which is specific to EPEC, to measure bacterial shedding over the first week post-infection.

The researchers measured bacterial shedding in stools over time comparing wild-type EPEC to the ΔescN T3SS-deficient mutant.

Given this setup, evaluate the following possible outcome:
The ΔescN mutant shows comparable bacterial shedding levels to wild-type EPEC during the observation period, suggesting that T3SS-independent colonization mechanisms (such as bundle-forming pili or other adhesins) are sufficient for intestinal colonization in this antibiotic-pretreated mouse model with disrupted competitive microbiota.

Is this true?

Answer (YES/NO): YES